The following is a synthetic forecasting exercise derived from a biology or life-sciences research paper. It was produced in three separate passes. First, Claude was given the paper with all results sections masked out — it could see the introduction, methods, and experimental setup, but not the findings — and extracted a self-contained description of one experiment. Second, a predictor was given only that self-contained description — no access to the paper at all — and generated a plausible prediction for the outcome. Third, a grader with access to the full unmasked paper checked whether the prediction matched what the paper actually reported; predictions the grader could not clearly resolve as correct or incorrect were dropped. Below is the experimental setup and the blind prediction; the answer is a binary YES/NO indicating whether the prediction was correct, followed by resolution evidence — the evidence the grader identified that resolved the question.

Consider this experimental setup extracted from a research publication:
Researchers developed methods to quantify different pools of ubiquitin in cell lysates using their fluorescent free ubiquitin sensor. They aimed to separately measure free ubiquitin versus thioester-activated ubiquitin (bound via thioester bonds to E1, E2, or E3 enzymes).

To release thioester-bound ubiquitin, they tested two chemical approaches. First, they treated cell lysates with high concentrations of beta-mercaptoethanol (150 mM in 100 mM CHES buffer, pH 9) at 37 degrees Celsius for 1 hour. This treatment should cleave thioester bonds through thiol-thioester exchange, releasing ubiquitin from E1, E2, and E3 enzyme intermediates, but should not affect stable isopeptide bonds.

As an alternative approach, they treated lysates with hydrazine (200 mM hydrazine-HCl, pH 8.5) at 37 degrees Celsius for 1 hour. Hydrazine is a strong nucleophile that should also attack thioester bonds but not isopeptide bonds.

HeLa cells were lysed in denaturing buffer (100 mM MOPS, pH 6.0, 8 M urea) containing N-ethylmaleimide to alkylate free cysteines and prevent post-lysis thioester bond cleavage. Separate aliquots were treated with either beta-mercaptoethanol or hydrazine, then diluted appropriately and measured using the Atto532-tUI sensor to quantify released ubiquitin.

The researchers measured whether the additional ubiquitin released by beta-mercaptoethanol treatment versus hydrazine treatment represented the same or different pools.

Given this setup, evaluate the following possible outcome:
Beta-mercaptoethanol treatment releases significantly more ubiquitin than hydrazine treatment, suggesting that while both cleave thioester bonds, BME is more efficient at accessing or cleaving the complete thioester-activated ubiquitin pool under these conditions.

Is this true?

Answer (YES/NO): NO